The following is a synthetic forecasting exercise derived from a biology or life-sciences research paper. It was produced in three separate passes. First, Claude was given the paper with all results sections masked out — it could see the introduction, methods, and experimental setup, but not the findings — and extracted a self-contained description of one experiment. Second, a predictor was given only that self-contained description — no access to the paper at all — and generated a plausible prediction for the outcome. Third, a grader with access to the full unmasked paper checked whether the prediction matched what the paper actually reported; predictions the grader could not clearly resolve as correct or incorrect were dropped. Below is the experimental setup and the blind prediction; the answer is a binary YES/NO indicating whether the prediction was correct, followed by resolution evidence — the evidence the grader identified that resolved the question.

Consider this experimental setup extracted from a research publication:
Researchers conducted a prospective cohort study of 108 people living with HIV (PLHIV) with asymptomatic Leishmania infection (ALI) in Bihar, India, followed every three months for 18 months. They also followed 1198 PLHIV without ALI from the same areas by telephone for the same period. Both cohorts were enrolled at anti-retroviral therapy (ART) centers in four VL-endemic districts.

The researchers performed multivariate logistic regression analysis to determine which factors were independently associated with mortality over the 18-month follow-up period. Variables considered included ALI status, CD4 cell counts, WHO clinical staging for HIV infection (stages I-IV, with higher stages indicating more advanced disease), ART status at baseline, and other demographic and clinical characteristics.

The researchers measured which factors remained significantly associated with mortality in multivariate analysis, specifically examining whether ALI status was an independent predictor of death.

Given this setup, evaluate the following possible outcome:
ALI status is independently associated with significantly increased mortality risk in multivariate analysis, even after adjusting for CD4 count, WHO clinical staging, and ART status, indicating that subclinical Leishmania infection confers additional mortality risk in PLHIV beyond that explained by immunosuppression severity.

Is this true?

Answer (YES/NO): NO